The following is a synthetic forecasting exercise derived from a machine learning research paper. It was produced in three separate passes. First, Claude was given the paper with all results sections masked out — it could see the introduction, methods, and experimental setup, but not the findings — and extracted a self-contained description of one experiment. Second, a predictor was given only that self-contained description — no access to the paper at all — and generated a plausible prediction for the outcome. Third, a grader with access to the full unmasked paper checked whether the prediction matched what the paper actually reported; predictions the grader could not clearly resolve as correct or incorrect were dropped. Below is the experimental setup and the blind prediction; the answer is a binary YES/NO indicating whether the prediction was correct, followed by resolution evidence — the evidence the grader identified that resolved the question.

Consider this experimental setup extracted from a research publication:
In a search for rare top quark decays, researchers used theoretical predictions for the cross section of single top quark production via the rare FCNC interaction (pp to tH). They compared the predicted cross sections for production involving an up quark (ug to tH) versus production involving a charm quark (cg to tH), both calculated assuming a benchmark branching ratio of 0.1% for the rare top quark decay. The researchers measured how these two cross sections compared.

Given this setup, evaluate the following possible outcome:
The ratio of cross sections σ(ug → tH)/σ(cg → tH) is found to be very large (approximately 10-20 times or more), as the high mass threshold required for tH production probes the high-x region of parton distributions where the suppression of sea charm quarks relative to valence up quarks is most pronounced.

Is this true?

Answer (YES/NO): NO